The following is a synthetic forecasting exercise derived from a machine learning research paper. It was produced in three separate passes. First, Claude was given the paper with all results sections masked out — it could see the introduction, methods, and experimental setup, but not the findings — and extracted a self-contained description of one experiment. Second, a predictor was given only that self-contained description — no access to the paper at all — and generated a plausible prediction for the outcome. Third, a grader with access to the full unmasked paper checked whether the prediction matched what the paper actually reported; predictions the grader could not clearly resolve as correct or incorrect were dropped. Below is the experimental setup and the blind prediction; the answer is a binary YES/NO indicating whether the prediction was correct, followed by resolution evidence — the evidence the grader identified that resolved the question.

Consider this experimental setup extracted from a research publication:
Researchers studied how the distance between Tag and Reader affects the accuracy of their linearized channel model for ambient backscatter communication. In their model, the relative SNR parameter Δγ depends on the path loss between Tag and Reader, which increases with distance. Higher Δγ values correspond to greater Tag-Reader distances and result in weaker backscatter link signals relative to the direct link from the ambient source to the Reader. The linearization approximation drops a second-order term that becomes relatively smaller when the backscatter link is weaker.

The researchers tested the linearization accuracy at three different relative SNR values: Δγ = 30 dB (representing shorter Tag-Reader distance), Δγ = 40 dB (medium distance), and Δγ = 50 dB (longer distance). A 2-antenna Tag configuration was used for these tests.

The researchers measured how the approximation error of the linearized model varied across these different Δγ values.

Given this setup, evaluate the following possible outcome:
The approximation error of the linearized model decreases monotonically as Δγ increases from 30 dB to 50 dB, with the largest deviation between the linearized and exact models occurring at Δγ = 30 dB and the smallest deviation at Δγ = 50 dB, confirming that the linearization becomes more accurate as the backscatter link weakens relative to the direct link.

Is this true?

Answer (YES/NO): YES